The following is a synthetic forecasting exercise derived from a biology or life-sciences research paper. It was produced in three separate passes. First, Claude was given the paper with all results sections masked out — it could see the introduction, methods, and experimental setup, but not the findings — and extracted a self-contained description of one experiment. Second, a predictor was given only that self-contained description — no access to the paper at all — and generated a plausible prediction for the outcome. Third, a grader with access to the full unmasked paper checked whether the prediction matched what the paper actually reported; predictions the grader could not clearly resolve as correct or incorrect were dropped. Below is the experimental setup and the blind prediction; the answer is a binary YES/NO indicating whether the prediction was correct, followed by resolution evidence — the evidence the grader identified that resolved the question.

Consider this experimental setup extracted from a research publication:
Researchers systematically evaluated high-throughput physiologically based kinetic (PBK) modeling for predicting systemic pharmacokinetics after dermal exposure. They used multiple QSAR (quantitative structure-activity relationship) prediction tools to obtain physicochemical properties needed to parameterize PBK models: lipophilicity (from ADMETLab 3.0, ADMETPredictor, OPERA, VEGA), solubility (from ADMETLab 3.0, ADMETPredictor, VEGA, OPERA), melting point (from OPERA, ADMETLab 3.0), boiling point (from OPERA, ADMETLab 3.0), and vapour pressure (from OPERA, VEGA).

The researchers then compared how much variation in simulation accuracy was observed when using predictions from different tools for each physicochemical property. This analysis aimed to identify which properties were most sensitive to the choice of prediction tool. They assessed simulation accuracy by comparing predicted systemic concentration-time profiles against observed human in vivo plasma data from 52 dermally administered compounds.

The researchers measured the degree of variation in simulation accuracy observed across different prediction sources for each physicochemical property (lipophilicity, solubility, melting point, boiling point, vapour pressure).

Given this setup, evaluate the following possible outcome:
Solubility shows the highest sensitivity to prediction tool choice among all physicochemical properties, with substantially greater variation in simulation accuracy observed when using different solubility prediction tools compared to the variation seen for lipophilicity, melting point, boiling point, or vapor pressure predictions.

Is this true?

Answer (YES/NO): YES